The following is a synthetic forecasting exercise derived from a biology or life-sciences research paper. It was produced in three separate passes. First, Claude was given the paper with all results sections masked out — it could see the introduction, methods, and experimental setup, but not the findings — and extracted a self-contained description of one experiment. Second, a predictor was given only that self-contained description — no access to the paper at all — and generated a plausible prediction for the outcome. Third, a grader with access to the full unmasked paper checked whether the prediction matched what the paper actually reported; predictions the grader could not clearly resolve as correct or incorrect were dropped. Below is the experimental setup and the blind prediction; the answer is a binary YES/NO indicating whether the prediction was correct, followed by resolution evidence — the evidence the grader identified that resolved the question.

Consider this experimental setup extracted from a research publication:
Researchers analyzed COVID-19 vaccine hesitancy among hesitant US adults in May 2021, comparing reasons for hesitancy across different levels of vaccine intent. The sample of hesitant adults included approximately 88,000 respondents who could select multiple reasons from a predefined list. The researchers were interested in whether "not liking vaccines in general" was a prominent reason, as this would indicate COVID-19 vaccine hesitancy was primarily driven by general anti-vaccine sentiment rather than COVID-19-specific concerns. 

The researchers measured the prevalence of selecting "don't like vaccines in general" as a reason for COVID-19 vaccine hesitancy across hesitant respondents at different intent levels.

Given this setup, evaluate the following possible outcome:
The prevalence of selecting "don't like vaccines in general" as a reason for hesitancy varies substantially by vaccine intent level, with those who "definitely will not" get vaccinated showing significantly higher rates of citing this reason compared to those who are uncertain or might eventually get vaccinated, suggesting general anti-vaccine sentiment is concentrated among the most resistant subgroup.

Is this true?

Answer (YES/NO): YES